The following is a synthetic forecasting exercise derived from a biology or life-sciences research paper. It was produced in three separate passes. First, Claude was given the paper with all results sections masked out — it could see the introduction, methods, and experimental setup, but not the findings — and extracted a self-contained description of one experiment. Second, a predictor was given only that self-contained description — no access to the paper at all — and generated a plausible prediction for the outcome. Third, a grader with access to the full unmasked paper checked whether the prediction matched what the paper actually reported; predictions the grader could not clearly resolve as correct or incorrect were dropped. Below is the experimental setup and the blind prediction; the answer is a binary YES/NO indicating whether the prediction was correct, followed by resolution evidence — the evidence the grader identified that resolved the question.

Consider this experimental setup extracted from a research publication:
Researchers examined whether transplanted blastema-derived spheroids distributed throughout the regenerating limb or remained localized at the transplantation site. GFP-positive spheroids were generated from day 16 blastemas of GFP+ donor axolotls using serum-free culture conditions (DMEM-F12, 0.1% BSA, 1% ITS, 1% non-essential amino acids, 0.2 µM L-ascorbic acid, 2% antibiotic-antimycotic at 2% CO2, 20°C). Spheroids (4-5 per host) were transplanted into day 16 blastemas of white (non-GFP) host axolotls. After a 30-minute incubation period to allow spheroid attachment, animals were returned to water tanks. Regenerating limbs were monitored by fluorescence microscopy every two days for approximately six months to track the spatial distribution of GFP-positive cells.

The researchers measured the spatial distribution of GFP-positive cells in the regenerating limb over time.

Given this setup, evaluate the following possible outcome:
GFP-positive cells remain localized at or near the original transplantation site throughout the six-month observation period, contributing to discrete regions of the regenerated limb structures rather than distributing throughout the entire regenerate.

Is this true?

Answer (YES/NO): NO